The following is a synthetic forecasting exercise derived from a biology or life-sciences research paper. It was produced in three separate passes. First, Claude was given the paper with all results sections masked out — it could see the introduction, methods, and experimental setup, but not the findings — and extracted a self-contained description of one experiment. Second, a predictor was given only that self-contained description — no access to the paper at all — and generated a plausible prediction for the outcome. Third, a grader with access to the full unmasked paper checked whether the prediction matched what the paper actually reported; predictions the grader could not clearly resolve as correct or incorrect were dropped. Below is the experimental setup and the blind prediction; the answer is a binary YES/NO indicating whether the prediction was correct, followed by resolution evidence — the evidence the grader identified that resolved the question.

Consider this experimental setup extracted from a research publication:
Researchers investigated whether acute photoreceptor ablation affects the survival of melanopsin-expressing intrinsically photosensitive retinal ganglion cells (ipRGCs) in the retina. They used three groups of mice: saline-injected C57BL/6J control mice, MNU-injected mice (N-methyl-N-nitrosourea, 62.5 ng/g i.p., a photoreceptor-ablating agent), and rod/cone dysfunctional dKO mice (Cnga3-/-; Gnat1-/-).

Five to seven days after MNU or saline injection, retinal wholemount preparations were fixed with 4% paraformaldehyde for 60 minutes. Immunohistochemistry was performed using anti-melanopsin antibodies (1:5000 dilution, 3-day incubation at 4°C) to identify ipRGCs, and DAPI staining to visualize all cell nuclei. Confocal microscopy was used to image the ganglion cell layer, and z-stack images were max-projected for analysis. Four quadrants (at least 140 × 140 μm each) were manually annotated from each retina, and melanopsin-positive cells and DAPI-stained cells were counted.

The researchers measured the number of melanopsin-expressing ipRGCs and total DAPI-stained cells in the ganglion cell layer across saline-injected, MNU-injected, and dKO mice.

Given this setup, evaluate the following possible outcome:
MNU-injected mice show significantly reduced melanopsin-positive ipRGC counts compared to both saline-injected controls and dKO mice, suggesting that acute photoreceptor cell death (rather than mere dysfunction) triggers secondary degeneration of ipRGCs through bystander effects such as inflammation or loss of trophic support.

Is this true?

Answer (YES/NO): NO